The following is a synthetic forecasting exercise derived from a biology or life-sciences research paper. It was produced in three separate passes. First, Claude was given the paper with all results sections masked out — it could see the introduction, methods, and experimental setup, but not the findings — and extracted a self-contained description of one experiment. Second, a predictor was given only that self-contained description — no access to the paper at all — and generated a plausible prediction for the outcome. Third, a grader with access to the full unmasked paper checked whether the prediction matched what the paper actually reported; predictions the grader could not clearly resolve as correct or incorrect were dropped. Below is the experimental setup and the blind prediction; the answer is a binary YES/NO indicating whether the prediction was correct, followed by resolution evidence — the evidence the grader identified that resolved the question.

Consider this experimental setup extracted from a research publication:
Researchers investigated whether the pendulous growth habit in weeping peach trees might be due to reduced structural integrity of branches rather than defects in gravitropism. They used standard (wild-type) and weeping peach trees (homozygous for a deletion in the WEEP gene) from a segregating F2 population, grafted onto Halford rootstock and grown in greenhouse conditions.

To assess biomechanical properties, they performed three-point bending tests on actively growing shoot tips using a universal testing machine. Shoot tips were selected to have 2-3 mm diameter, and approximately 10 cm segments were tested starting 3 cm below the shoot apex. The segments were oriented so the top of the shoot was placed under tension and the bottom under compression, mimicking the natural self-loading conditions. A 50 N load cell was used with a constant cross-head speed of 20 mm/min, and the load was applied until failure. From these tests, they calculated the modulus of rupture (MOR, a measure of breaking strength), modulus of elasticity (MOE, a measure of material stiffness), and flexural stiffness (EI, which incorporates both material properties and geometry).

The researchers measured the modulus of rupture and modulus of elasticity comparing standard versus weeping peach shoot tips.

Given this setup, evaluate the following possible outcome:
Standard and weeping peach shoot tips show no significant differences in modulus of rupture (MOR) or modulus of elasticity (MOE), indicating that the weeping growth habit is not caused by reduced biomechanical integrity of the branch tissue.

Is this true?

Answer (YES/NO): YES